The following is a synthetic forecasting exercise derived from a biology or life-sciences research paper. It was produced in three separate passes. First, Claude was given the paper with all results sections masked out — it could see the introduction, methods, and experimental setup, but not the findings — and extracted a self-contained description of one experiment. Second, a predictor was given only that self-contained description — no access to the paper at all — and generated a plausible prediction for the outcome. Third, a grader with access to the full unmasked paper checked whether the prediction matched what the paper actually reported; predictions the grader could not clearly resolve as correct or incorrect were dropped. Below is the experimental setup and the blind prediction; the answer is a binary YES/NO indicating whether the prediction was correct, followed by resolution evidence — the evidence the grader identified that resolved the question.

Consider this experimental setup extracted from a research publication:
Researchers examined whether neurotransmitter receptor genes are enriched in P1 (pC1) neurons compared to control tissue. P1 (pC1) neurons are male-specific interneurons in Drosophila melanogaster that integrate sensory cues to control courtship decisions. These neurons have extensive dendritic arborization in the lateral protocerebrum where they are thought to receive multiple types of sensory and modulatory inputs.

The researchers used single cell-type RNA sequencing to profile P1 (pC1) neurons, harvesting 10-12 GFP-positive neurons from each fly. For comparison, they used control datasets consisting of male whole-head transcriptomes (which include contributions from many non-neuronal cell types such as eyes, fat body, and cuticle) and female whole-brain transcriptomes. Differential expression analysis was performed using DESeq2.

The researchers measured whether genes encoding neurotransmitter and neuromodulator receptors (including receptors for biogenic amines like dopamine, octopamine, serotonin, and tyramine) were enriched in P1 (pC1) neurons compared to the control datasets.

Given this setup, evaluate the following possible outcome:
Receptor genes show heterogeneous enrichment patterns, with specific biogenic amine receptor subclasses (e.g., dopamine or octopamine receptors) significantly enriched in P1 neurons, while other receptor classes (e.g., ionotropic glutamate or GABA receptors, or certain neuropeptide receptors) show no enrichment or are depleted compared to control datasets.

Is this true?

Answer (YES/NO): NO